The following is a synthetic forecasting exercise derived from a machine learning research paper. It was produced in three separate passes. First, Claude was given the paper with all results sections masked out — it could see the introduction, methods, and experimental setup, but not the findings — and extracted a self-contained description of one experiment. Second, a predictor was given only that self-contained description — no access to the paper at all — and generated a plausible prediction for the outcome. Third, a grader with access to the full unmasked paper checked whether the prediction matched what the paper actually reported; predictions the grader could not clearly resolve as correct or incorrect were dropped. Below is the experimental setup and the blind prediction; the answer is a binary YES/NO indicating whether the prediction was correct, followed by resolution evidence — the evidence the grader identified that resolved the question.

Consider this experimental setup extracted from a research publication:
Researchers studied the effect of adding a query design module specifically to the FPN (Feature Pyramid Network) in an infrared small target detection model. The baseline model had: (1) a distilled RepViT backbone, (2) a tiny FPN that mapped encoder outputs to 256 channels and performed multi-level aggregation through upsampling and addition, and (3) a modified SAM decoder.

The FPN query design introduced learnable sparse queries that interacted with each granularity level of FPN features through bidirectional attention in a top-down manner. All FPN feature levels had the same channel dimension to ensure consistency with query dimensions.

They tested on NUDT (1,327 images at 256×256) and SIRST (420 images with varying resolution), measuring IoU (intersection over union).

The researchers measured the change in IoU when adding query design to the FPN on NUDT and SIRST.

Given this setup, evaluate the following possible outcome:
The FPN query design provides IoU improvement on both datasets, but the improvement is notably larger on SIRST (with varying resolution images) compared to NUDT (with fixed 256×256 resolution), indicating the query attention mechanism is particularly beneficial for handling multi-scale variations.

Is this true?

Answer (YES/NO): NO